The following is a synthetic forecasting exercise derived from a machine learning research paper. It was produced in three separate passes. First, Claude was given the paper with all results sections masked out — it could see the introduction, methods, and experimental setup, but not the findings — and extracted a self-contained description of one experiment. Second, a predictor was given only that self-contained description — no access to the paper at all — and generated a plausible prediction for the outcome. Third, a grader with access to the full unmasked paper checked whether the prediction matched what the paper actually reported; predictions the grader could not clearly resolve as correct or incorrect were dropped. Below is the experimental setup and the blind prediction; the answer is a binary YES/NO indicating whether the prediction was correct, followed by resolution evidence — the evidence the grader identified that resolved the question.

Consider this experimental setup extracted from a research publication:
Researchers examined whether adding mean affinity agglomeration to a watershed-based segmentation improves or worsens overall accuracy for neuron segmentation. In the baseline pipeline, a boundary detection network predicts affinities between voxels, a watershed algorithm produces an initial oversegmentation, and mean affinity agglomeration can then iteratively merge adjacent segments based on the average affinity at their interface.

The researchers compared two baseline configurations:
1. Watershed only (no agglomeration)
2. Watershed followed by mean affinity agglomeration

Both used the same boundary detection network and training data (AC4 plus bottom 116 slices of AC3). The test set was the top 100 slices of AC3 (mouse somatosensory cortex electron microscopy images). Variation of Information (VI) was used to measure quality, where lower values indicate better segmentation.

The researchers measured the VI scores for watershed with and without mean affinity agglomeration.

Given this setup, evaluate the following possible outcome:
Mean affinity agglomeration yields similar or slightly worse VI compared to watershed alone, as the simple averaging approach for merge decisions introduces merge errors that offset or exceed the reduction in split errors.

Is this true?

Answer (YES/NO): NO